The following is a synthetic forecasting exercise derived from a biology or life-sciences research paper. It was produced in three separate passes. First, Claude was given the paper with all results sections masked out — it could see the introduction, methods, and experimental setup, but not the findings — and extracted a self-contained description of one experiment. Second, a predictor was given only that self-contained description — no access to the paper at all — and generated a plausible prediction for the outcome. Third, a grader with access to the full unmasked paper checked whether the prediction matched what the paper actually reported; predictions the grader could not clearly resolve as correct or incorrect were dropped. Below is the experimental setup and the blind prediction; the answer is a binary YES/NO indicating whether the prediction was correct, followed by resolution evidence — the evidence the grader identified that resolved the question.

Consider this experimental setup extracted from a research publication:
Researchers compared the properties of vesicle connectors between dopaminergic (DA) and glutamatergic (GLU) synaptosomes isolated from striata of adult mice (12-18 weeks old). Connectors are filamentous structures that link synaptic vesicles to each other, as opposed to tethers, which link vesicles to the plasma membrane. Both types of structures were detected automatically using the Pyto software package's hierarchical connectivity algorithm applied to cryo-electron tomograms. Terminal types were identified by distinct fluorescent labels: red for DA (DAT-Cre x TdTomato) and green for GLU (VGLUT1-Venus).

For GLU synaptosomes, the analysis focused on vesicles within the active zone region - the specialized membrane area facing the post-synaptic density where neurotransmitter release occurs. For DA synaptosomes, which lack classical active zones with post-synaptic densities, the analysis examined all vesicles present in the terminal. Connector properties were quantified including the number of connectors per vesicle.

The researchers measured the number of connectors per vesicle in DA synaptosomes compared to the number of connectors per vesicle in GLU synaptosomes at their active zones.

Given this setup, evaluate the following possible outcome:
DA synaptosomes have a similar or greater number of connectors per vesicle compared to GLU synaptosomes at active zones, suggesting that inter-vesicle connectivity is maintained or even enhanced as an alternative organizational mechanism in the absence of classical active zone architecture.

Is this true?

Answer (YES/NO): NO